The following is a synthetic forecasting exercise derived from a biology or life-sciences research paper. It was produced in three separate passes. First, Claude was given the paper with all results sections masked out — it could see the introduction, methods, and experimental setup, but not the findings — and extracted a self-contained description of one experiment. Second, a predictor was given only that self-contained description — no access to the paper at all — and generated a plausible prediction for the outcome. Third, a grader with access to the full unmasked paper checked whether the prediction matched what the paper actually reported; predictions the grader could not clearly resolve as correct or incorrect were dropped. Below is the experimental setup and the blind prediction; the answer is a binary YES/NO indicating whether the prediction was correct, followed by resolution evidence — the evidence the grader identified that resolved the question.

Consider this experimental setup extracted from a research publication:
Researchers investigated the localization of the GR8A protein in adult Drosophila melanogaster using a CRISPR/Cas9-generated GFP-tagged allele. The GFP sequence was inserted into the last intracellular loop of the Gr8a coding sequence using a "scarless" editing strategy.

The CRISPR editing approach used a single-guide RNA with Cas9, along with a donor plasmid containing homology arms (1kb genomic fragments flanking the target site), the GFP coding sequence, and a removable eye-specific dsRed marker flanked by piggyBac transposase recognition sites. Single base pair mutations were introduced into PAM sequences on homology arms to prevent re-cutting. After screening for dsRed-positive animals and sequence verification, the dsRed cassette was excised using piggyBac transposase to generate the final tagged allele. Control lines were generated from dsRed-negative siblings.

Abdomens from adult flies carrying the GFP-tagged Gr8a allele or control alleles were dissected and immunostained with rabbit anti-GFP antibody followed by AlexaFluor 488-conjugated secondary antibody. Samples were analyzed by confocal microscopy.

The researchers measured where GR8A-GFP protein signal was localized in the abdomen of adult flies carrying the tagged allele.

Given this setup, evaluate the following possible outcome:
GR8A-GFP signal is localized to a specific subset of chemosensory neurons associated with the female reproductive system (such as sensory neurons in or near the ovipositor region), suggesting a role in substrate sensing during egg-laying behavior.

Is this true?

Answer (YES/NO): NO